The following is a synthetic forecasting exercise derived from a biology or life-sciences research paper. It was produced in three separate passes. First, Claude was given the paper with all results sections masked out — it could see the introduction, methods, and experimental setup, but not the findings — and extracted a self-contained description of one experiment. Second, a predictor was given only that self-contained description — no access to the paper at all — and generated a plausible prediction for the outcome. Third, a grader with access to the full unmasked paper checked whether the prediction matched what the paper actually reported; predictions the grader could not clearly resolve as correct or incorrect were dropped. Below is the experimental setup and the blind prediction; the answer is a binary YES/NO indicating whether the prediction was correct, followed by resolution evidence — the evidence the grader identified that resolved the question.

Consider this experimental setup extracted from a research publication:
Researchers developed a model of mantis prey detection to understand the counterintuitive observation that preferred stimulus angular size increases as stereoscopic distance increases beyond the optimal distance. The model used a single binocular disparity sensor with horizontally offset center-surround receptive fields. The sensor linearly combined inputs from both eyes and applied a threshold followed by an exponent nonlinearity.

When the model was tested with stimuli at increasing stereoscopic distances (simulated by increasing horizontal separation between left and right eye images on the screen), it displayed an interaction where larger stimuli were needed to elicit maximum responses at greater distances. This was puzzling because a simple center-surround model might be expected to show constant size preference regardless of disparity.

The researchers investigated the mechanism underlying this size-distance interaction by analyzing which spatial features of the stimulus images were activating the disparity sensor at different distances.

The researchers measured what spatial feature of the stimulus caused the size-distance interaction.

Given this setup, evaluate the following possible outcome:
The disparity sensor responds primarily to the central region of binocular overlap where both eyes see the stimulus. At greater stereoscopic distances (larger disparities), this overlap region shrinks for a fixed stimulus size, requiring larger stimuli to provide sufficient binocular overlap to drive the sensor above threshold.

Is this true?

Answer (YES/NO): NO